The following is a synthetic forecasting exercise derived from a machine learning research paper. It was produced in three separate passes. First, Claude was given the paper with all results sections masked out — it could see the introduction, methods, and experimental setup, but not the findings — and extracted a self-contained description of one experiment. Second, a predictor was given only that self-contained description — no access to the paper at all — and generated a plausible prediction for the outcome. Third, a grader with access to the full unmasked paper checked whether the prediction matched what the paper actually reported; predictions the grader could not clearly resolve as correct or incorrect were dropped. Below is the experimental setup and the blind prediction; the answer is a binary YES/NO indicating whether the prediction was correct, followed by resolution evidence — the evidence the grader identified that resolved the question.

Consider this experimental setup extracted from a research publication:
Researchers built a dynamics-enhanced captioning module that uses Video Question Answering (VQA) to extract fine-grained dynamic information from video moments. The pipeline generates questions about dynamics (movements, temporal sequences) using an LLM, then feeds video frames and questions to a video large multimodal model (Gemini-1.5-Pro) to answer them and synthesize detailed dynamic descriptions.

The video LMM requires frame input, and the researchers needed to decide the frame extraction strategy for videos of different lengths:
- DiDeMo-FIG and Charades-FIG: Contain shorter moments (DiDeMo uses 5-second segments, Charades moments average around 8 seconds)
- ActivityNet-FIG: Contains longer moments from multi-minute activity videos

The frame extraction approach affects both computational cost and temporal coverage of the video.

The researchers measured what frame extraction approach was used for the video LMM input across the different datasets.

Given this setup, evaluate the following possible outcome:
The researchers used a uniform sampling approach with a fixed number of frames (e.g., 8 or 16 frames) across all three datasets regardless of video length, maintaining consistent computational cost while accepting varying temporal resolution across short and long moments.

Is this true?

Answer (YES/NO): NO